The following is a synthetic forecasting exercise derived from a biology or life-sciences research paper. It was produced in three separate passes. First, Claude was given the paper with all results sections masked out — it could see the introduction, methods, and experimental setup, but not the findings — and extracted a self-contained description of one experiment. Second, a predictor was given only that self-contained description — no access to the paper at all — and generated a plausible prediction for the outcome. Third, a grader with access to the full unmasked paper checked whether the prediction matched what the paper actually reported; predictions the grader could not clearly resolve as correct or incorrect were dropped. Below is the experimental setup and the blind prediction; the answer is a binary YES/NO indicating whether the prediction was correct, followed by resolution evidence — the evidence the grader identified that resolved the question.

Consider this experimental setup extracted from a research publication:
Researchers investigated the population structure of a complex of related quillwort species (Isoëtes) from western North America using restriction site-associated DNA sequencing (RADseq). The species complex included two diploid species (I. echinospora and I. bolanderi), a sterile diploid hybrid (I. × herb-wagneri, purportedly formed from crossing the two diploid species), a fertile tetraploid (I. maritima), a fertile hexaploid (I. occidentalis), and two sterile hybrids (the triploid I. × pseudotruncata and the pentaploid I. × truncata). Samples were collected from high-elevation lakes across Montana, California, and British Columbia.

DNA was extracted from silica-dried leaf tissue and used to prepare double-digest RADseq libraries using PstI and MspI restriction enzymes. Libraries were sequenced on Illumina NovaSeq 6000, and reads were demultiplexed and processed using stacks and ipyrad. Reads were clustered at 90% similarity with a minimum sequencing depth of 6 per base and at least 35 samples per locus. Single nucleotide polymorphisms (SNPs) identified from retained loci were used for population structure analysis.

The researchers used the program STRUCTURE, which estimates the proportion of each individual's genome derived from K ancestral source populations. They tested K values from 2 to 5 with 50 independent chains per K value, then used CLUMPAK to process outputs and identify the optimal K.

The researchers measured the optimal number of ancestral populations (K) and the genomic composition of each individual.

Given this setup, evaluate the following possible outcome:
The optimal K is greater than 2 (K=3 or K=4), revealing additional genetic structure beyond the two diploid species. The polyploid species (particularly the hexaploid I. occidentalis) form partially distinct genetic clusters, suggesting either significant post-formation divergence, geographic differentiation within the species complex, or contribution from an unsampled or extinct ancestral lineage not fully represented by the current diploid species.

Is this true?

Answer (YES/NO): YES